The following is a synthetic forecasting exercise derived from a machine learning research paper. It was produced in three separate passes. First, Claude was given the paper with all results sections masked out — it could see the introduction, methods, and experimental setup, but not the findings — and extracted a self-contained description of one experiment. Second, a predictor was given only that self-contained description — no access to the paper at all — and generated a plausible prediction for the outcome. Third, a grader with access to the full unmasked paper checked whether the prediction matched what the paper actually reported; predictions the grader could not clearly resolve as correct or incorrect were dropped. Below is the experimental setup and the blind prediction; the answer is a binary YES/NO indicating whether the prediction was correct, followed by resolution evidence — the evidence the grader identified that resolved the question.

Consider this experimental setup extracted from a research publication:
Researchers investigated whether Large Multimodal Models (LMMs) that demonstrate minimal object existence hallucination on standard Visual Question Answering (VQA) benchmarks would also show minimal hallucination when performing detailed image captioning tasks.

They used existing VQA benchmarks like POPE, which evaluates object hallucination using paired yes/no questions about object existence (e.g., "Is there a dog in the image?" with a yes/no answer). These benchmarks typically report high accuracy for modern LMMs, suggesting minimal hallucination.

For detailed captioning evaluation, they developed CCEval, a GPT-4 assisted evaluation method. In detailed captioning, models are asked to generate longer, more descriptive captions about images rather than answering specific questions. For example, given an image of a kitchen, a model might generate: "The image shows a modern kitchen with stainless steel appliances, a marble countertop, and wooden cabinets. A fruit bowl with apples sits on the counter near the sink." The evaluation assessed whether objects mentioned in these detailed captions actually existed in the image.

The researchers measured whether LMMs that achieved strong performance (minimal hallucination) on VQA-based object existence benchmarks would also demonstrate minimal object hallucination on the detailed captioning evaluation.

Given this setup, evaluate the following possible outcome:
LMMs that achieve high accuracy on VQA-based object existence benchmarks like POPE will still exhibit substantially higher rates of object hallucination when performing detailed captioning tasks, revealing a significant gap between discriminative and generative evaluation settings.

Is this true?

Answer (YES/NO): YES